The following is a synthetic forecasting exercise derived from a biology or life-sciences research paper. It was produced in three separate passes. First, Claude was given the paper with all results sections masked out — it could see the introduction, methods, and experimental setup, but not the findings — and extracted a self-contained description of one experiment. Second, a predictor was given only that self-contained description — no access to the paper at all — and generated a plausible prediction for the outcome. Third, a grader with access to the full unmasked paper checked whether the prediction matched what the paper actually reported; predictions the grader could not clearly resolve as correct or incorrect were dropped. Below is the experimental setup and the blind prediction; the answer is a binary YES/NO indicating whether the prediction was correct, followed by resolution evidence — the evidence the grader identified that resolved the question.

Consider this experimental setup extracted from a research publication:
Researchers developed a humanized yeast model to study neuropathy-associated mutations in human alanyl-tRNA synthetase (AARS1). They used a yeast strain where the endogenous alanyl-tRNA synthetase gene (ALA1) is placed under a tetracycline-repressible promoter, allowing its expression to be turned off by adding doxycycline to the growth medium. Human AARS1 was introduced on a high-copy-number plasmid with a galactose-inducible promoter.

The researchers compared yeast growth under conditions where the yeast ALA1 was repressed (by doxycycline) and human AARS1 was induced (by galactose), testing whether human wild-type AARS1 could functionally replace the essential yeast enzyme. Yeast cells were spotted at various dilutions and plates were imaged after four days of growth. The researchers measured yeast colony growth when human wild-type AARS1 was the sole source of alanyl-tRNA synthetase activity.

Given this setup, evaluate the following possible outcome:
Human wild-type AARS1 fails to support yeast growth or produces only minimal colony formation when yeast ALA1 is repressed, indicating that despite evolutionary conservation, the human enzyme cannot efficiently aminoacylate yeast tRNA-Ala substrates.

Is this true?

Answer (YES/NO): NO